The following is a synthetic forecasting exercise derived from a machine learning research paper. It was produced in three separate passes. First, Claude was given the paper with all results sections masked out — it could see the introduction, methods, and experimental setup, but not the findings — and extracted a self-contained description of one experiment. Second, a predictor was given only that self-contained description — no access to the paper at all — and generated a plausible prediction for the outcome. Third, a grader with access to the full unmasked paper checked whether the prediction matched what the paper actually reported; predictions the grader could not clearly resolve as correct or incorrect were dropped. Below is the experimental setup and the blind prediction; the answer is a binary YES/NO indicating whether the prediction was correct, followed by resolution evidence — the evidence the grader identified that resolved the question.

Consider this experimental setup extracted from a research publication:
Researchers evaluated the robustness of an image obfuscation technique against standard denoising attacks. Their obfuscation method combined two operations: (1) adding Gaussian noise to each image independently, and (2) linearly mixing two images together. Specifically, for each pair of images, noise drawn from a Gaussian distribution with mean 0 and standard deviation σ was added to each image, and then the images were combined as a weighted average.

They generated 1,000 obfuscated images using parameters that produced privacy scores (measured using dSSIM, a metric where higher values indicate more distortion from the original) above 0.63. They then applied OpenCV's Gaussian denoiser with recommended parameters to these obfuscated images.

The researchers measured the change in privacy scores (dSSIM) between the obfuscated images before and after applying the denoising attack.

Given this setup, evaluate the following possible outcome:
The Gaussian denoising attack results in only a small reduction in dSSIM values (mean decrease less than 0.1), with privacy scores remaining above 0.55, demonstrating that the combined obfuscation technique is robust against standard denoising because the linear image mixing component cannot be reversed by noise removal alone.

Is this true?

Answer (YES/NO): YES